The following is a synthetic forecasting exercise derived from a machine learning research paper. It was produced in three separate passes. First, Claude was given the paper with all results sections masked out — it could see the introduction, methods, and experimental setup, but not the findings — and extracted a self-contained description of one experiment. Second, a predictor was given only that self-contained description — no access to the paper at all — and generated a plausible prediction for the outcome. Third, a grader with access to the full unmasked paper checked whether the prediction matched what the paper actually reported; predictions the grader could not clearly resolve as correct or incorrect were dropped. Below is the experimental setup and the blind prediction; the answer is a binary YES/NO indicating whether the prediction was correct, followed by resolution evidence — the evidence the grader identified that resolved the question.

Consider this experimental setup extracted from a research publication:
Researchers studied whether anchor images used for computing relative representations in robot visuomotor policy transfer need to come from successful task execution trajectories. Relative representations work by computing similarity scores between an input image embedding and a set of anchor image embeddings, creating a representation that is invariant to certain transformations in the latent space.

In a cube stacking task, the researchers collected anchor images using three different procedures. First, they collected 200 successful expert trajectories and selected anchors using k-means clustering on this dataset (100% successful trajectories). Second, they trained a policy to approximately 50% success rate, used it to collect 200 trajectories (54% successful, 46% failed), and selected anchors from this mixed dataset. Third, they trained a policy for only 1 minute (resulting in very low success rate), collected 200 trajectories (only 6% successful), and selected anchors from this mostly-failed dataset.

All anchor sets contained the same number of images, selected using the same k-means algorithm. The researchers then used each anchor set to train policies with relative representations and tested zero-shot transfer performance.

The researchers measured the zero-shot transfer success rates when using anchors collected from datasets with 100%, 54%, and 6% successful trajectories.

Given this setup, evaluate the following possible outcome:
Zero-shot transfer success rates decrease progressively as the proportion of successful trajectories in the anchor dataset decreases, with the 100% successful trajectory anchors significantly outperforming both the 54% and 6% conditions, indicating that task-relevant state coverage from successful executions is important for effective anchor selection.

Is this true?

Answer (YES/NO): YES